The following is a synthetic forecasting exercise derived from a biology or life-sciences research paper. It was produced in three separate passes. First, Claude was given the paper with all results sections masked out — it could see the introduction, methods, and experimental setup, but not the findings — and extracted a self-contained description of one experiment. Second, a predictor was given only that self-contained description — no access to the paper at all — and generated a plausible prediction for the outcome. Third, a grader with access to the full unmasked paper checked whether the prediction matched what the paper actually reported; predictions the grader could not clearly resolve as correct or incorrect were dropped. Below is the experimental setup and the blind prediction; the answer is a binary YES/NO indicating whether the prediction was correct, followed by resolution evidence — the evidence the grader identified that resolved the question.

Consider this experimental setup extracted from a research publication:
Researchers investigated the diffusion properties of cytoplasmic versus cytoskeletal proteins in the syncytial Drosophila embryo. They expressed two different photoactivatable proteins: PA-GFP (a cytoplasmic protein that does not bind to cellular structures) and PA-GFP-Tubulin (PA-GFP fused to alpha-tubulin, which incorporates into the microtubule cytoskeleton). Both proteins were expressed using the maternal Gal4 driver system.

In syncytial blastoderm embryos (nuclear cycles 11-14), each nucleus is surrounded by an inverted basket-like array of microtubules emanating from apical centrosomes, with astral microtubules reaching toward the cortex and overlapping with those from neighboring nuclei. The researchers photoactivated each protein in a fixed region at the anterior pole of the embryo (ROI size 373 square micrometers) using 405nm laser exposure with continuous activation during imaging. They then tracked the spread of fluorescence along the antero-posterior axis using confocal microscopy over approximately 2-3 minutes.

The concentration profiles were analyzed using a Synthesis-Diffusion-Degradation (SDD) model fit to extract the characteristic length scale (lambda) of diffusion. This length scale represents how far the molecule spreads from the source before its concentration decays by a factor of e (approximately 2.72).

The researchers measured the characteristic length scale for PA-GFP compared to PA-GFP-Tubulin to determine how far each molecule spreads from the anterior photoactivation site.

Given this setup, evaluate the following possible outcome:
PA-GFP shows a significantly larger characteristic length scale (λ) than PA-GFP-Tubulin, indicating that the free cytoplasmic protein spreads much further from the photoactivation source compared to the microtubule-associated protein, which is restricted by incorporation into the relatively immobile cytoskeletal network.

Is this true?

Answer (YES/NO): YES